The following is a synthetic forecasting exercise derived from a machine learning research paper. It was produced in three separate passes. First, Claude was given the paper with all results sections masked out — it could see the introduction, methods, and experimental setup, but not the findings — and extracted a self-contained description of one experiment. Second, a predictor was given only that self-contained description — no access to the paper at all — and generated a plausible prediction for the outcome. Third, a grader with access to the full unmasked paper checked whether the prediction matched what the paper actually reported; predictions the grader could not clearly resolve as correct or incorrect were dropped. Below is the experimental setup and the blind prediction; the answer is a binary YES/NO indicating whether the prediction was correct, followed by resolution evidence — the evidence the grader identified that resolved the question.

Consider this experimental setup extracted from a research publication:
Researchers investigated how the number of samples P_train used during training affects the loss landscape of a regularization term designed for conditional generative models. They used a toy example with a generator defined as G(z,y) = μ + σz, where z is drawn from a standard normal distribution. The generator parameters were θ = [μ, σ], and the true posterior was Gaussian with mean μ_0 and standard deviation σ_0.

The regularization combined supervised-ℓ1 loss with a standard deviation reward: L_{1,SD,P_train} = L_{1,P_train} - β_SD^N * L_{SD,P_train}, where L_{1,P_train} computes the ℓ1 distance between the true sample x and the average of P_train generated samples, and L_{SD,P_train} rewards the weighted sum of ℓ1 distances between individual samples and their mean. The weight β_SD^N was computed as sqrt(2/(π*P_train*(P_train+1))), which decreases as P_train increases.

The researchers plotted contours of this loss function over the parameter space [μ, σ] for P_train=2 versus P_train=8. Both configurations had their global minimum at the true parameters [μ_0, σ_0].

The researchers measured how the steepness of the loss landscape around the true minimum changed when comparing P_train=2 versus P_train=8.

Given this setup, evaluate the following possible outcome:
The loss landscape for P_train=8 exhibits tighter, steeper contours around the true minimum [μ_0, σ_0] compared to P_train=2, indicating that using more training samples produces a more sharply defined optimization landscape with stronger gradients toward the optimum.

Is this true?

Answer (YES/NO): NO